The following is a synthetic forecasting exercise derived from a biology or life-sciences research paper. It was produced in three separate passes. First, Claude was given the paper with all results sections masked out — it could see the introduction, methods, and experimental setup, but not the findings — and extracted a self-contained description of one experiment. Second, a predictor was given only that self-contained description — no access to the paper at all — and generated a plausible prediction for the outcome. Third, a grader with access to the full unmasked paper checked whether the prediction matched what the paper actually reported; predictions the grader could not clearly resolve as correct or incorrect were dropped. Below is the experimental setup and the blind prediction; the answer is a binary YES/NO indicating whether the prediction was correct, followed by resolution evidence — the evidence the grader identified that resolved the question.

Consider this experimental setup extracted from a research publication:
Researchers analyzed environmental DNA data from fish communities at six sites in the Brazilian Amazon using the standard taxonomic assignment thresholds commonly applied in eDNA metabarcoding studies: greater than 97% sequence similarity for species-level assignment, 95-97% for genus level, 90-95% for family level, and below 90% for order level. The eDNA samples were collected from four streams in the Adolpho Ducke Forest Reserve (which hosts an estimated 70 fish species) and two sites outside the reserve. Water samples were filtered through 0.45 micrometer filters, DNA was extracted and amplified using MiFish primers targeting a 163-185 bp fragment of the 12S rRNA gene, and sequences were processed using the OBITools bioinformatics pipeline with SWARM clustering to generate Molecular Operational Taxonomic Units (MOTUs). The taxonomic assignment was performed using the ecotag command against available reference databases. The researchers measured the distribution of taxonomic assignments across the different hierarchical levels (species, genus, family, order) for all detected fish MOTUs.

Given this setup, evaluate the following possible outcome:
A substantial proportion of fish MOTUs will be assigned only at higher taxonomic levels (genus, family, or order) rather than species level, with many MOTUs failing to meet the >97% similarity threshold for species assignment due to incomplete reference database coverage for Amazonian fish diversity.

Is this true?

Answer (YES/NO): YES